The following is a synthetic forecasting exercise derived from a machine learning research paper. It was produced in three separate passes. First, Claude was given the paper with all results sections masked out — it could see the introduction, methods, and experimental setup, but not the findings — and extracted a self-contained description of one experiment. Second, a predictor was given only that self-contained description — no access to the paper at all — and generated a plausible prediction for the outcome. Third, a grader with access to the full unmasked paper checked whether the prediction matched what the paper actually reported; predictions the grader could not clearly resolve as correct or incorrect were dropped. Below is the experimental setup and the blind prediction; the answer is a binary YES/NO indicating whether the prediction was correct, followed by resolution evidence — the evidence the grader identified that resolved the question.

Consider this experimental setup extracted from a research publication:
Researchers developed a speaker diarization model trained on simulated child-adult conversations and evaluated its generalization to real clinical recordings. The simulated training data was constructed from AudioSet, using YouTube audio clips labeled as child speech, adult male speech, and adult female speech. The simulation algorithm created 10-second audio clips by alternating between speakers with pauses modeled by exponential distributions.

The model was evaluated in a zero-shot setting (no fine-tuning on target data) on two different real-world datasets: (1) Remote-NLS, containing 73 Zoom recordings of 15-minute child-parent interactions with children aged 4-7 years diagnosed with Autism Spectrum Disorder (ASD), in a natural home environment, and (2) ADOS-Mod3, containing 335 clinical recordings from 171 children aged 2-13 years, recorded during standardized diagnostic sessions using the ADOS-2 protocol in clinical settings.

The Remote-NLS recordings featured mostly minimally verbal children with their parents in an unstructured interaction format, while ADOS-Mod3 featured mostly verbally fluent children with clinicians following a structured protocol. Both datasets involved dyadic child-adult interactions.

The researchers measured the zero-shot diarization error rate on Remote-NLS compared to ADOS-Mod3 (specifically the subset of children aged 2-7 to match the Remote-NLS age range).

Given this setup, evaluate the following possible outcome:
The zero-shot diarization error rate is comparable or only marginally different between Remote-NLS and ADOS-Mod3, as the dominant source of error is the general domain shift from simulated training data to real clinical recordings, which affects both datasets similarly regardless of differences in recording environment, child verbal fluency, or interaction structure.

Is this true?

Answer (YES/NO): NO